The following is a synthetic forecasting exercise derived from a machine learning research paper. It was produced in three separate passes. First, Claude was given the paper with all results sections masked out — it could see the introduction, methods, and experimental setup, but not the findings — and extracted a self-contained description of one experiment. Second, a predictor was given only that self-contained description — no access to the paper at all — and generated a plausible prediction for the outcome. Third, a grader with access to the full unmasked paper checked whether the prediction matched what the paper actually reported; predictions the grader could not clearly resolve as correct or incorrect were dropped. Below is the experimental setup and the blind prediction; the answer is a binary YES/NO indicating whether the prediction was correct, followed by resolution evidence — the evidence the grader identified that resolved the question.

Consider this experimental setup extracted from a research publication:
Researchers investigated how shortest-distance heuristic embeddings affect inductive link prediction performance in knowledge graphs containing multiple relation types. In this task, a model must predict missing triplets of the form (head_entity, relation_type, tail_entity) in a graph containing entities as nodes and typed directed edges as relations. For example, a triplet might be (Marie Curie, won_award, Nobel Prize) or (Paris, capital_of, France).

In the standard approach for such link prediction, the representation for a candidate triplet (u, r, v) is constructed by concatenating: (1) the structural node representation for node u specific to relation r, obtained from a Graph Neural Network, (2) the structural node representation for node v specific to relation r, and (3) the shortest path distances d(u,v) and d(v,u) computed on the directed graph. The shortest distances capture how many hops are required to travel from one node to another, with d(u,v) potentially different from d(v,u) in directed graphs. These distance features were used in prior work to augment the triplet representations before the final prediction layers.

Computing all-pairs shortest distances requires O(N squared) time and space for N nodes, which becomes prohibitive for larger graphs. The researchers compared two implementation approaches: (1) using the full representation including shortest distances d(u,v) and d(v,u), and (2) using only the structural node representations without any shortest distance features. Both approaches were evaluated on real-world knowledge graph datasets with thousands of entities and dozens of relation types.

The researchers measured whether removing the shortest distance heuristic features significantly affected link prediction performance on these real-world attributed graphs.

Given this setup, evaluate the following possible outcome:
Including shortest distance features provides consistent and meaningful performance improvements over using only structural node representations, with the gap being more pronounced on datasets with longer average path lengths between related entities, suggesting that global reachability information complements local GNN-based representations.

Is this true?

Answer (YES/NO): NO